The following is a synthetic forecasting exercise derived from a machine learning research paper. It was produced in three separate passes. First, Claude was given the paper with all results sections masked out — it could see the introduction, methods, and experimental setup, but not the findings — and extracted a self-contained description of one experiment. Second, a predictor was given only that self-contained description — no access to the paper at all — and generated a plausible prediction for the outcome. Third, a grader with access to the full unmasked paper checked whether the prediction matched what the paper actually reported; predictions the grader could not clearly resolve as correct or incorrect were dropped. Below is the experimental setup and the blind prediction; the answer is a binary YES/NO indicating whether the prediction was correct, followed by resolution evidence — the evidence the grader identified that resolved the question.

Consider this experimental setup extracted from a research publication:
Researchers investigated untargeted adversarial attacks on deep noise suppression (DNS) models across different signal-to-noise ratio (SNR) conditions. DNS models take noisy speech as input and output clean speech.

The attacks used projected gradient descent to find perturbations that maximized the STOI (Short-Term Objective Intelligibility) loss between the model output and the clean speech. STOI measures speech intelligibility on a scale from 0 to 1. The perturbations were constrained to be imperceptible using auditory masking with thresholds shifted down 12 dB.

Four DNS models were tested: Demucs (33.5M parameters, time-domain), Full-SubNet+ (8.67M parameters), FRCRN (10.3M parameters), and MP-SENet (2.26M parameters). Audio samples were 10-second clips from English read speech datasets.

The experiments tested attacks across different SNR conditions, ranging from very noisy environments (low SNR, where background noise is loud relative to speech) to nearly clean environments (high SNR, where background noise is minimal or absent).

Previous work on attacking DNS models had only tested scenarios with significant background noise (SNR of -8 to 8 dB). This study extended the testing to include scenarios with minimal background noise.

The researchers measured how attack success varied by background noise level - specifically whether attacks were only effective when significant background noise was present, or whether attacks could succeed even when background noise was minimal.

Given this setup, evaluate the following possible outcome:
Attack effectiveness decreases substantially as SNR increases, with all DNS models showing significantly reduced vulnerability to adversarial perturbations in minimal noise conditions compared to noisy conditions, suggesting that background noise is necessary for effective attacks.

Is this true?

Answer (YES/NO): NO